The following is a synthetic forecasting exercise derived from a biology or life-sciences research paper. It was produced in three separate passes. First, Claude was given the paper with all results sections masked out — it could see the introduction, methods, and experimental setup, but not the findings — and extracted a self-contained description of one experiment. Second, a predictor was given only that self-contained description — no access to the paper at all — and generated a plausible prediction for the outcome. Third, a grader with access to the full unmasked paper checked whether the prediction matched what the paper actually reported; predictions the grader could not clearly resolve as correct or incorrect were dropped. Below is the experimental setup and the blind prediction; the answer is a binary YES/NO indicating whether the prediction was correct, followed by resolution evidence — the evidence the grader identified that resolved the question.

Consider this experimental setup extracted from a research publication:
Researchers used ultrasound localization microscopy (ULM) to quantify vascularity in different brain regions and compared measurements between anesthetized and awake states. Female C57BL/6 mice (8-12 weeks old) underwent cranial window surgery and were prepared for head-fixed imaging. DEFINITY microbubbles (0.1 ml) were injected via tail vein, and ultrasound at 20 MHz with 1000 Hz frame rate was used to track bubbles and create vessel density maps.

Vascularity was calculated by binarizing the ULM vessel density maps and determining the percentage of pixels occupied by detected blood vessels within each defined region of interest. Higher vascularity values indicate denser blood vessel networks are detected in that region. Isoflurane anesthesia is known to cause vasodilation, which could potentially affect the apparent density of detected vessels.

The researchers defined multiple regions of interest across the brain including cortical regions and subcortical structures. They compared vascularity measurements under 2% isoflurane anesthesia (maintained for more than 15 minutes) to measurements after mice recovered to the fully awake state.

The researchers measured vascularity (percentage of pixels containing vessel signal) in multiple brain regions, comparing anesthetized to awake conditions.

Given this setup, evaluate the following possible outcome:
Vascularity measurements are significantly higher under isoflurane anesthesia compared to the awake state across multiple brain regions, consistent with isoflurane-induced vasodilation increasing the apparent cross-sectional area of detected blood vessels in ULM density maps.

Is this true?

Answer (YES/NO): YES